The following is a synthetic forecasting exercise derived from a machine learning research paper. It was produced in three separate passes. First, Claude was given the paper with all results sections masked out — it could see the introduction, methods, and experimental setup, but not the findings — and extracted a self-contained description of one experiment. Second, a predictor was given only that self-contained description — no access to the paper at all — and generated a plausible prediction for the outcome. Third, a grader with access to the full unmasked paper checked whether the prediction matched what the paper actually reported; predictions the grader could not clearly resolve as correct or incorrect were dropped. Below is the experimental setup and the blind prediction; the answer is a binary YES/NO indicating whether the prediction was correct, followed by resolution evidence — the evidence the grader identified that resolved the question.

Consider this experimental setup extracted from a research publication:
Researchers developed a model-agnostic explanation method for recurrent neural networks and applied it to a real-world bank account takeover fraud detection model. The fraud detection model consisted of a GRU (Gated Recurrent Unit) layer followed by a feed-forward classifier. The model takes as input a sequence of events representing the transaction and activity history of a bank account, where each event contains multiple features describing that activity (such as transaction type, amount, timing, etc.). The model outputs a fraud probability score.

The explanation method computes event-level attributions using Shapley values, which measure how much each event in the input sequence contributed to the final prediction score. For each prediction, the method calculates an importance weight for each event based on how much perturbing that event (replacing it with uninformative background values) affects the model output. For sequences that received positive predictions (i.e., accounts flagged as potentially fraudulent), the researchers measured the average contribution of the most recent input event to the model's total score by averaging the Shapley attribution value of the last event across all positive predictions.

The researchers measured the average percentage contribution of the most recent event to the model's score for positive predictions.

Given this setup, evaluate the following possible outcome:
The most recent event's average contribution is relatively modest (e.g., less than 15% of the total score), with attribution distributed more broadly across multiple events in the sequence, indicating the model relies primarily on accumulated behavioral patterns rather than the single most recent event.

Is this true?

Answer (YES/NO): NO